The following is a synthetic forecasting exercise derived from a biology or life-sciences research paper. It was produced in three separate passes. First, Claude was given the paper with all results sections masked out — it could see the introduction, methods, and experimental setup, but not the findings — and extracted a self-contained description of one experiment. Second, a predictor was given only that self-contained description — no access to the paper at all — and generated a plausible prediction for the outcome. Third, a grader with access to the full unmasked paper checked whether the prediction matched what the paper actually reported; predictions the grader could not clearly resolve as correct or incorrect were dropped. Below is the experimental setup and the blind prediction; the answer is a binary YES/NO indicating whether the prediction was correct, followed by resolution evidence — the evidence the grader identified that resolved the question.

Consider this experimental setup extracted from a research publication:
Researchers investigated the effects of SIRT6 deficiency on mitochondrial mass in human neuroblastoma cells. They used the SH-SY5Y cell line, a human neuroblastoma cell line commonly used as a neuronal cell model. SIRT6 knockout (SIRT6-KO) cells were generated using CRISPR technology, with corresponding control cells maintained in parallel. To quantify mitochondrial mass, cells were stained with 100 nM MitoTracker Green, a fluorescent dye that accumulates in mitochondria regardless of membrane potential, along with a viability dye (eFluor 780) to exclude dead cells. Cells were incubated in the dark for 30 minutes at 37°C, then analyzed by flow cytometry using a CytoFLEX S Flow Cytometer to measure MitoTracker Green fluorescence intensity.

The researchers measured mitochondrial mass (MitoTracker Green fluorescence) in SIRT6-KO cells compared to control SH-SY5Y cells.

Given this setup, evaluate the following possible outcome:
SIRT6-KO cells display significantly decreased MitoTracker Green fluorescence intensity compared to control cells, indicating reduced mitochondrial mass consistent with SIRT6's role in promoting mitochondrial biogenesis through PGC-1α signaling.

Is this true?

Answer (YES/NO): YES